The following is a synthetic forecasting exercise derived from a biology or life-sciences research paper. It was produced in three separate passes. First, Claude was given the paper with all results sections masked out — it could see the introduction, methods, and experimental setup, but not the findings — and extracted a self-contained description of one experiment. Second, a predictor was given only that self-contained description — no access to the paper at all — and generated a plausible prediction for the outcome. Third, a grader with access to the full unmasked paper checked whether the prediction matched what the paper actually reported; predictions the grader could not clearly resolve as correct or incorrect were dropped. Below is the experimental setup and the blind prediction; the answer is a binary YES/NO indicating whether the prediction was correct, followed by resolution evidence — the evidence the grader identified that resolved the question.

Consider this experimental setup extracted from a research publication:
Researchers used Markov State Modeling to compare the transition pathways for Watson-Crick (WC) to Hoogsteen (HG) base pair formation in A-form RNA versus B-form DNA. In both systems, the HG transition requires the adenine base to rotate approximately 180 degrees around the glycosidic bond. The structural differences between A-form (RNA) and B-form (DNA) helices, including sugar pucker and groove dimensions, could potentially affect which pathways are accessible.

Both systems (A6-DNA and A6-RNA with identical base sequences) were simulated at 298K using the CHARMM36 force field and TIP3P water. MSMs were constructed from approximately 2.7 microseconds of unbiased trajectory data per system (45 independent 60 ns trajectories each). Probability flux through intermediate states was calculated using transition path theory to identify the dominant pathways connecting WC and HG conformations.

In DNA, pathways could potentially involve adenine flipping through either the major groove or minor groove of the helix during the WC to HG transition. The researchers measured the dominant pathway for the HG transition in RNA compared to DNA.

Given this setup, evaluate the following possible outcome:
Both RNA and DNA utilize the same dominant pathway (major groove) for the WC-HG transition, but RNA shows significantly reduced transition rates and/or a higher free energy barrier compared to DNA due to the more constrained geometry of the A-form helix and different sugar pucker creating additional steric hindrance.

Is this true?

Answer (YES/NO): NO